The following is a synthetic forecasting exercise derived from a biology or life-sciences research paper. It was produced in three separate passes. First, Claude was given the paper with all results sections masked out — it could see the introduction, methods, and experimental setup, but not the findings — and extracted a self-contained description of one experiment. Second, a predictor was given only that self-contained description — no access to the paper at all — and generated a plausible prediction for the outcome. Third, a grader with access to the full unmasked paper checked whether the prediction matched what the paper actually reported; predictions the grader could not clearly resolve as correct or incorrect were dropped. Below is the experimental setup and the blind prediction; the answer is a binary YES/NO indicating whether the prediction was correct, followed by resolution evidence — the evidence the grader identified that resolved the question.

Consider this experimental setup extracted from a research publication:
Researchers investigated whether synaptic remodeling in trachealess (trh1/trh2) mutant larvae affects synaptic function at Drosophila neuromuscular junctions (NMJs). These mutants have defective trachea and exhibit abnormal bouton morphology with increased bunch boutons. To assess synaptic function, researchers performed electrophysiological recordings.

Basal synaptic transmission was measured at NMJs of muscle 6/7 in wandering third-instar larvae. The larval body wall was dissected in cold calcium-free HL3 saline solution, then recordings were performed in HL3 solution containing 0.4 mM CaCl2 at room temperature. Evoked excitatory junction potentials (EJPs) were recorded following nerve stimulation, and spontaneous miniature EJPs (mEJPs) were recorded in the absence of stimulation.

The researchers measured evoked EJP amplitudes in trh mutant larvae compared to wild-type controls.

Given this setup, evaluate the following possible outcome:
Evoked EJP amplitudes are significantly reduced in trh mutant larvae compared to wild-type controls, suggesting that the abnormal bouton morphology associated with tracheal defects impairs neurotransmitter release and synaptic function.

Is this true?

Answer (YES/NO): NO